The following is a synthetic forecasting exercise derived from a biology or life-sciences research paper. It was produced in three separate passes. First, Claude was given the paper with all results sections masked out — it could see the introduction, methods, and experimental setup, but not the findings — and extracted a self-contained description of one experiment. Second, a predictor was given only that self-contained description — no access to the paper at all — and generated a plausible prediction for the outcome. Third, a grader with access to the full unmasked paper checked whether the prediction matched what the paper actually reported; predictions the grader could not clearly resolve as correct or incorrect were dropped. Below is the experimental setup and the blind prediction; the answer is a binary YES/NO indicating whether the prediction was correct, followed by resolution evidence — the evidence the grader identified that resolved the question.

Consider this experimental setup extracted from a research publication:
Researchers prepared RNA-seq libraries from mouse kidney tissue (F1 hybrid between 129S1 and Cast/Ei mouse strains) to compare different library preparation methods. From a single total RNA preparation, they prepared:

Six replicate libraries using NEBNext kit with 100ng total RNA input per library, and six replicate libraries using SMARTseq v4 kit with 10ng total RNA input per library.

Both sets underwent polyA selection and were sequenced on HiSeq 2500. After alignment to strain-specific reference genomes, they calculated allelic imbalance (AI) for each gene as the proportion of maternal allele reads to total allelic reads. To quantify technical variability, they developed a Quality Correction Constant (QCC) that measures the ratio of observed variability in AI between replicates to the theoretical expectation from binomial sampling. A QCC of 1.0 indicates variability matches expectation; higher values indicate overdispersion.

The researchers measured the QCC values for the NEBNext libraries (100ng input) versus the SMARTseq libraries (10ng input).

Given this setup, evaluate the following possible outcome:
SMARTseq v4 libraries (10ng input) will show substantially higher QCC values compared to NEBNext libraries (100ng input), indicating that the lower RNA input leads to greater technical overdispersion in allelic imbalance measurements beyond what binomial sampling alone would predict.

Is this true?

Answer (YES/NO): NO